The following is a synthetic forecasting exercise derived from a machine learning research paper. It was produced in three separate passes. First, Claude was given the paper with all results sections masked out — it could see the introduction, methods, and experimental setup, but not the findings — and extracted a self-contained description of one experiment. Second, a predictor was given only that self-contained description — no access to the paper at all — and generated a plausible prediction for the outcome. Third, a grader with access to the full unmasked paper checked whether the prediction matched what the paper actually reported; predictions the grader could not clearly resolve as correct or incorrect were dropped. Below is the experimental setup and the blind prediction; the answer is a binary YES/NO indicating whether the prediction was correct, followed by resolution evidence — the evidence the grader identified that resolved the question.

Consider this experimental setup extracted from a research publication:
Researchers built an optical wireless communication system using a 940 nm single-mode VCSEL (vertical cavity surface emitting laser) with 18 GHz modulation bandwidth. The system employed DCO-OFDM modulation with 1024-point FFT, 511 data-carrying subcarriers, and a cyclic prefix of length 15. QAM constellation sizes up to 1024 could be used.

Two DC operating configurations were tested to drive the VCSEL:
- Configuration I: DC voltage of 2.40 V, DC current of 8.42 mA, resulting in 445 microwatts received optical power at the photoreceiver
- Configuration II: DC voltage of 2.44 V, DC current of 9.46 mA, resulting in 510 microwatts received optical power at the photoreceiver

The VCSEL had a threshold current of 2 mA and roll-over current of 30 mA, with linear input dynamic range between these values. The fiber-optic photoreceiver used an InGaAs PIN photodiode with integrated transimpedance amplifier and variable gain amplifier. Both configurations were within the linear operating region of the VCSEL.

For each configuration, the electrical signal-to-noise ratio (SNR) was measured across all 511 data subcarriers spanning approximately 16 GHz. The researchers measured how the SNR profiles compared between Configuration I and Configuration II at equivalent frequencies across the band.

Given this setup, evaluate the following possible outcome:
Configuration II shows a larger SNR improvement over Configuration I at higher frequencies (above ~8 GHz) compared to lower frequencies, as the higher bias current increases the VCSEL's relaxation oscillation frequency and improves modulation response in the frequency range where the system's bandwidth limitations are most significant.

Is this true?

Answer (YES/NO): NO